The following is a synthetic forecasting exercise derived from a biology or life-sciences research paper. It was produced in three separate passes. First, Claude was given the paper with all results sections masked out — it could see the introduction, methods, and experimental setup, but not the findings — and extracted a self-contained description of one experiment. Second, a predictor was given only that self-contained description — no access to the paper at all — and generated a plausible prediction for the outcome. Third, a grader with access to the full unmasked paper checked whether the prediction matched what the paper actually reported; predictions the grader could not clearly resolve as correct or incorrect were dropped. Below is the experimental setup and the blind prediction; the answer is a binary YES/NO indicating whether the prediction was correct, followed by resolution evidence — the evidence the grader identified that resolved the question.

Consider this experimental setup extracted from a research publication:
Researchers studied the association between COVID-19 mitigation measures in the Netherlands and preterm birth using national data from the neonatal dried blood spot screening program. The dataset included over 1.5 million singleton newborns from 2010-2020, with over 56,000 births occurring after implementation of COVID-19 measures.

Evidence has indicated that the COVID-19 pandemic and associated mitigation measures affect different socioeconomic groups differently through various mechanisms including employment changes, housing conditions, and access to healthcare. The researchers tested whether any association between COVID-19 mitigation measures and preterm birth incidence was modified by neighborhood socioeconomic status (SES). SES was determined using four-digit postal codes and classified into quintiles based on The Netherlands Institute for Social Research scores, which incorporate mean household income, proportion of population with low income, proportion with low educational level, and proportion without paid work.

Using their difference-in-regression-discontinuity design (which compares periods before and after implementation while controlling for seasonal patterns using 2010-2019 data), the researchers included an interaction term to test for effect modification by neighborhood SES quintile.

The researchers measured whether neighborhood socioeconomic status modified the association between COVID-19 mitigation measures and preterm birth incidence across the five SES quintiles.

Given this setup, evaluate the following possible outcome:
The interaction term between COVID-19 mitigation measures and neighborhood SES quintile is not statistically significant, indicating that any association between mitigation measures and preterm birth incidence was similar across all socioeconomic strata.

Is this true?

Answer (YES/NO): NO